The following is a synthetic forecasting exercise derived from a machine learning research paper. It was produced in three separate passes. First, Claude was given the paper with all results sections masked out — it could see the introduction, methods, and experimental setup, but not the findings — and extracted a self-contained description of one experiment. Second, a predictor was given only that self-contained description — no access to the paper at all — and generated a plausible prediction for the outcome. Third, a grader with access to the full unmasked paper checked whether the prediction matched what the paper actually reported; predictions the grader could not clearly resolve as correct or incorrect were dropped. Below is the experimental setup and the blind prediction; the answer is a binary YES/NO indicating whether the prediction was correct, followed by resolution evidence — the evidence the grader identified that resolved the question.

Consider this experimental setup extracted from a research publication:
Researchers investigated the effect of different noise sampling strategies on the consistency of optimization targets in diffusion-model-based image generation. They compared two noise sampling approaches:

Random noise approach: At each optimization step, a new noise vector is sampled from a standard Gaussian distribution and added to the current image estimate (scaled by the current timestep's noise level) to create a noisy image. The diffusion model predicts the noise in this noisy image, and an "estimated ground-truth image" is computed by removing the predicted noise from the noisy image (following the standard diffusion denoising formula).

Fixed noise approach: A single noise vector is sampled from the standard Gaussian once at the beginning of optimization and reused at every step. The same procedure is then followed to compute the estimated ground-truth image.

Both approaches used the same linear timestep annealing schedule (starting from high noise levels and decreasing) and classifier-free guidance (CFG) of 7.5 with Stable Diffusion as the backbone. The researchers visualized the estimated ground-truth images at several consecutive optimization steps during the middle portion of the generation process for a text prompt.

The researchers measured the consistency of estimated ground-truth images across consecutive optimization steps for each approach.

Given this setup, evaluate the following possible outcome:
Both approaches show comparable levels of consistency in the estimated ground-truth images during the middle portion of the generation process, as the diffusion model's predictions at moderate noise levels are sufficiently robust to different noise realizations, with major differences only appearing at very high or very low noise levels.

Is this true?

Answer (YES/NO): NO